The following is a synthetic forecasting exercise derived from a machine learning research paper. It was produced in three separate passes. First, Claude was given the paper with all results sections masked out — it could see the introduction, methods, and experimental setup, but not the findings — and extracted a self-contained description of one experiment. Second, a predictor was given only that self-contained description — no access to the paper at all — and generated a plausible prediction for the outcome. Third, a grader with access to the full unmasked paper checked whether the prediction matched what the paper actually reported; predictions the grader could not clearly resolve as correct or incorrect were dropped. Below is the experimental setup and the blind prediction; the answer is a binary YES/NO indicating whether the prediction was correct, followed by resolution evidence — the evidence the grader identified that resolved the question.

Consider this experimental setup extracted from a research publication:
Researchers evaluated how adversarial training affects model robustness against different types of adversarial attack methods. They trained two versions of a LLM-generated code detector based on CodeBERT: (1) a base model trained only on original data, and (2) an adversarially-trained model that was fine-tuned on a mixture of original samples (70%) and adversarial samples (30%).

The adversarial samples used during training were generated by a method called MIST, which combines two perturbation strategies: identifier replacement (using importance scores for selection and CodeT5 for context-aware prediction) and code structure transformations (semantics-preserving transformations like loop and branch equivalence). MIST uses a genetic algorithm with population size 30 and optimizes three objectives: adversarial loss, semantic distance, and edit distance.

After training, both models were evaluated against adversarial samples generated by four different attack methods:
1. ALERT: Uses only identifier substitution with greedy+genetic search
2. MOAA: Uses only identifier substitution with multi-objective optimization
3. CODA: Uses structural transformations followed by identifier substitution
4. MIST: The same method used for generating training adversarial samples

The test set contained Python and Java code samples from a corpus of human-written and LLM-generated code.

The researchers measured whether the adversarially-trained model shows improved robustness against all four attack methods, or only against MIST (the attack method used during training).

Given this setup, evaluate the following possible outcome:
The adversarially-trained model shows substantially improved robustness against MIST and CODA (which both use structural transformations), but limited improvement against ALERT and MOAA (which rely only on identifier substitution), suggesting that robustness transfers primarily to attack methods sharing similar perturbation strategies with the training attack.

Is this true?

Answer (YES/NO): NO